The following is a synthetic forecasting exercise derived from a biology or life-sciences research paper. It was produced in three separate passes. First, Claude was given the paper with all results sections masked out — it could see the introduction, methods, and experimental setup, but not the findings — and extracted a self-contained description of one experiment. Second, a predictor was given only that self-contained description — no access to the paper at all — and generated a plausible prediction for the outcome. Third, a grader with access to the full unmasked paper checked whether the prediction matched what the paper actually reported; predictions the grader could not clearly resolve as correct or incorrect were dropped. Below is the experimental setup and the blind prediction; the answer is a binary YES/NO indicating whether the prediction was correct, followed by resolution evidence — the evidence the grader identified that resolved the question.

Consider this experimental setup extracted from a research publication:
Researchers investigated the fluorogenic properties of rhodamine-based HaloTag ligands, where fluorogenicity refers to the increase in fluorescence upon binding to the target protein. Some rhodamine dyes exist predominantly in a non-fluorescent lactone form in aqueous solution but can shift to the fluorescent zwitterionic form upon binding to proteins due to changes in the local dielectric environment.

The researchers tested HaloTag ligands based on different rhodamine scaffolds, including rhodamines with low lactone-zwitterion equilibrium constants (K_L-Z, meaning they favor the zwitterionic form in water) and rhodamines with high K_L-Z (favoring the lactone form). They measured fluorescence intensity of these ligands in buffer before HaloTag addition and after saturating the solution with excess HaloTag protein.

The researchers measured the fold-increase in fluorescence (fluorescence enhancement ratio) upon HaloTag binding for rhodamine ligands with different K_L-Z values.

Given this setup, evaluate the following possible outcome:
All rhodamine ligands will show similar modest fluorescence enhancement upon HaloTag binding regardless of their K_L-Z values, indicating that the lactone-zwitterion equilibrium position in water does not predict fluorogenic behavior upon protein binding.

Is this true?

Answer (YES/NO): NO